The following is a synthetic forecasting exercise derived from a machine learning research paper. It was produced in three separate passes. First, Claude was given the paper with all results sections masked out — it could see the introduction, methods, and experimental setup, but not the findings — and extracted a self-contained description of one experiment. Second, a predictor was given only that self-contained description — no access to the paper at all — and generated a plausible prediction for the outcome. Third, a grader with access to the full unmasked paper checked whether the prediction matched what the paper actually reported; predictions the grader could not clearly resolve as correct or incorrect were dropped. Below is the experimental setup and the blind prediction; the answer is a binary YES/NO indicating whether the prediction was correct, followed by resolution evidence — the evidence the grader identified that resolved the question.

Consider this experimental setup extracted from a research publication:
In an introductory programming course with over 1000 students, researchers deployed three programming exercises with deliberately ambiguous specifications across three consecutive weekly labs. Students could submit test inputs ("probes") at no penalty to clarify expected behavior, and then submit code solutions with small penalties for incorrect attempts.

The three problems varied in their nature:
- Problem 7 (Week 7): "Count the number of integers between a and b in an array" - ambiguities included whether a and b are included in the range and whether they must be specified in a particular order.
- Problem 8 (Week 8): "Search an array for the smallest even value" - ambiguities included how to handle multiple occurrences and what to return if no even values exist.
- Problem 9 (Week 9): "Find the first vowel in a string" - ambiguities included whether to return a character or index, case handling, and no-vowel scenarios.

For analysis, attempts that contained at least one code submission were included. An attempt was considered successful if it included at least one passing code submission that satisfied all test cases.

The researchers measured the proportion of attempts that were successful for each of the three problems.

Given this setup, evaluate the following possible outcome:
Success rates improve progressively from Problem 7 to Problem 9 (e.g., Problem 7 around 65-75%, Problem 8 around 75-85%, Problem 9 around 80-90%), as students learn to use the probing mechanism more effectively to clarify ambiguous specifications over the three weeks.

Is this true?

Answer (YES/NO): NO